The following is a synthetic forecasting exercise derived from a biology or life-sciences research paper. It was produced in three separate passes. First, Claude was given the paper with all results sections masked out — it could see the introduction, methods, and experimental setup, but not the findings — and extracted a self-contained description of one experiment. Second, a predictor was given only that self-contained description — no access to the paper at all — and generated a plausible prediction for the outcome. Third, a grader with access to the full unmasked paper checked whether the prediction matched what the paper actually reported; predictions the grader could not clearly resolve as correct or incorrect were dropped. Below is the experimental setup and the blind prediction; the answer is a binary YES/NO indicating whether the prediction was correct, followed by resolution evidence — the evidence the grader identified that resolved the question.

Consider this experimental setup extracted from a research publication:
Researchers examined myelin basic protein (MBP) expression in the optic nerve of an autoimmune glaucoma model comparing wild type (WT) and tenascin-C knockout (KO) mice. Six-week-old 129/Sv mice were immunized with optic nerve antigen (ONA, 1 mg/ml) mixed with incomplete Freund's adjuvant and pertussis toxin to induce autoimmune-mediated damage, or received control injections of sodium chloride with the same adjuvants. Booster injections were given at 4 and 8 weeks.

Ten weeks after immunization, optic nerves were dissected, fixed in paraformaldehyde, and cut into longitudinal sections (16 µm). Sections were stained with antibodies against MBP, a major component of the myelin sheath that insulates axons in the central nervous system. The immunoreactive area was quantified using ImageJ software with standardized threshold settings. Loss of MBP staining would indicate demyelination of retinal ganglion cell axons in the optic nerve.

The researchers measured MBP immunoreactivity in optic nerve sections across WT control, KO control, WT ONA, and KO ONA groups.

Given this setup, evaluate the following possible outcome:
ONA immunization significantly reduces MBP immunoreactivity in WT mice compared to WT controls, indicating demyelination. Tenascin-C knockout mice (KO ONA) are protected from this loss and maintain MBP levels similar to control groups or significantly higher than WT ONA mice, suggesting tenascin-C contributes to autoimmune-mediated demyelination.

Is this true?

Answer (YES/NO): YES